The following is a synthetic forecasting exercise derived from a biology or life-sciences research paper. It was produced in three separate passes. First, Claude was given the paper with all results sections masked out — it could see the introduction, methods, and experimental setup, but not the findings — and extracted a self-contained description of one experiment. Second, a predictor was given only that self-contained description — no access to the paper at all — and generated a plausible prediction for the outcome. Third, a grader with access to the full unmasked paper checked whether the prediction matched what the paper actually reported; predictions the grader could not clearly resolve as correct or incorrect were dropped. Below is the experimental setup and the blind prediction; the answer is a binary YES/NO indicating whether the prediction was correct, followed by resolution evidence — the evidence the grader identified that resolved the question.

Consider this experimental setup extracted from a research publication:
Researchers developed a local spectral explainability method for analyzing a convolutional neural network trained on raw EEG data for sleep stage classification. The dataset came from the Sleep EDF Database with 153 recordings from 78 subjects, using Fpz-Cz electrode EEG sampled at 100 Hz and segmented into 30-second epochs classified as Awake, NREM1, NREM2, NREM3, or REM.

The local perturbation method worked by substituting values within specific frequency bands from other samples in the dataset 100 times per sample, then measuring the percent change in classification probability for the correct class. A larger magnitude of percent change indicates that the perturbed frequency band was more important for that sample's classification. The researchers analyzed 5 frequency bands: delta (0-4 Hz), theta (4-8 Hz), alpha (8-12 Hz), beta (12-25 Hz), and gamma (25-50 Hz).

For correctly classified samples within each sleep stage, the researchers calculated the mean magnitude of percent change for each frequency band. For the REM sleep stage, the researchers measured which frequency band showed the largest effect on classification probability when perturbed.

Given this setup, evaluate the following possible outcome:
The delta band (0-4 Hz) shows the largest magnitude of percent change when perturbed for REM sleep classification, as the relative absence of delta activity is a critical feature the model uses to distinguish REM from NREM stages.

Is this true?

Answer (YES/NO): YES